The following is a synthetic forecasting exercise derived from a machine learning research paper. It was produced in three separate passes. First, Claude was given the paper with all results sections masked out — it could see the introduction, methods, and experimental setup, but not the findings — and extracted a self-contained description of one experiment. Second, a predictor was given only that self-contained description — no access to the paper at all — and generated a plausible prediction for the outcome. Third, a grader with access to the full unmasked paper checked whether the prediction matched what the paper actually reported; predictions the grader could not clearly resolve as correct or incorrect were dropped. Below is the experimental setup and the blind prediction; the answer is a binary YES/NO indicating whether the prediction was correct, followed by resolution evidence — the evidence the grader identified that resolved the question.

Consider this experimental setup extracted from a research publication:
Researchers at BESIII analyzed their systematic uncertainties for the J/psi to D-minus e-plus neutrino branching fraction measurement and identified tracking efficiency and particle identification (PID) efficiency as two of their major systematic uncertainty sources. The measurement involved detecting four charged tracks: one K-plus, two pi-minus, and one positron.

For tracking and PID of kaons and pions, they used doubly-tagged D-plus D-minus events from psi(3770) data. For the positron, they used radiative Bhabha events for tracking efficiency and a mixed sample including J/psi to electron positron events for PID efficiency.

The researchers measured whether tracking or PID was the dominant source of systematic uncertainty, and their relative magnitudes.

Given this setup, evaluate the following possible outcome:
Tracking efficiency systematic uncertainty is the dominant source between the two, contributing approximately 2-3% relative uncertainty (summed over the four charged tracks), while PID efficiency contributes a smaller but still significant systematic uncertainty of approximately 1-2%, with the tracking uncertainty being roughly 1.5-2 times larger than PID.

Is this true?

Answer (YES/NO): NO